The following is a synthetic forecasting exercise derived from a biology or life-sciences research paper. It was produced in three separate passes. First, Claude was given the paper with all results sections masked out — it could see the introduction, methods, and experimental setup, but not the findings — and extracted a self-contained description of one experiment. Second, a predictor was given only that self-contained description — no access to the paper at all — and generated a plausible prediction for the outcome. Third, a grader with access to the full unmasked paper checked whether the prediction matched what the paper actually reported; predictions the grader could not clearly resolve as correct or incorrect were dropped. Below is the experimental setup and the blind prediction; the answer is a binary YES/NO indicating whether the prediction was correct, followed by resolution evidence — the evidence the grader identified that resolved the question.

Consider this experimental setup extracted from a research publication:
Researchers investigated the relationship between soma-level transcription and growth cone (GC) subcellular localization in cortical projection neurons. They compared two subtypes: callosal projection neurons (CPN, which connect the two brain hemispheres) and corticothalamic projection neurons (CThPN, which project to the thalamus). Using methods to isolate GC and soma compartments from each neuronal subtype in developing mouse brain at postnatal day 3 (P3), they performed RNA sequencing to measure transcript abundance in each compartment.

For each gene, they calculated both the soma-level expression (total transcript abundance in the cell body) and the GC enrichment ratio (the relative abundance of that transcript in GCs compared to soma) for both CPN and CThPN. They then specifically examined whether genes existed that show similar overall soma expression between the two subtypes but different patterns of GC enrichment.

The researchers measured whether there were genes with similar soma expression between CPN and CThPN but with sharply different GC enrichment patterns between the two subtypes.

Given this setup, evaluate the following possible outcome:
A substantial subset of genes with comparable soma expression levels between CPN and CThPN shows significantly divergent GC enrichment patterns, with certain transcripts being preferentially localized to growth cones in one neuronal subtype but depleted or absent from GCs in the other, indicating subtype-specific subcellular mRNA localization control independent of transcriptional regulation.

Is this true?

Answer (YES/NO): YES